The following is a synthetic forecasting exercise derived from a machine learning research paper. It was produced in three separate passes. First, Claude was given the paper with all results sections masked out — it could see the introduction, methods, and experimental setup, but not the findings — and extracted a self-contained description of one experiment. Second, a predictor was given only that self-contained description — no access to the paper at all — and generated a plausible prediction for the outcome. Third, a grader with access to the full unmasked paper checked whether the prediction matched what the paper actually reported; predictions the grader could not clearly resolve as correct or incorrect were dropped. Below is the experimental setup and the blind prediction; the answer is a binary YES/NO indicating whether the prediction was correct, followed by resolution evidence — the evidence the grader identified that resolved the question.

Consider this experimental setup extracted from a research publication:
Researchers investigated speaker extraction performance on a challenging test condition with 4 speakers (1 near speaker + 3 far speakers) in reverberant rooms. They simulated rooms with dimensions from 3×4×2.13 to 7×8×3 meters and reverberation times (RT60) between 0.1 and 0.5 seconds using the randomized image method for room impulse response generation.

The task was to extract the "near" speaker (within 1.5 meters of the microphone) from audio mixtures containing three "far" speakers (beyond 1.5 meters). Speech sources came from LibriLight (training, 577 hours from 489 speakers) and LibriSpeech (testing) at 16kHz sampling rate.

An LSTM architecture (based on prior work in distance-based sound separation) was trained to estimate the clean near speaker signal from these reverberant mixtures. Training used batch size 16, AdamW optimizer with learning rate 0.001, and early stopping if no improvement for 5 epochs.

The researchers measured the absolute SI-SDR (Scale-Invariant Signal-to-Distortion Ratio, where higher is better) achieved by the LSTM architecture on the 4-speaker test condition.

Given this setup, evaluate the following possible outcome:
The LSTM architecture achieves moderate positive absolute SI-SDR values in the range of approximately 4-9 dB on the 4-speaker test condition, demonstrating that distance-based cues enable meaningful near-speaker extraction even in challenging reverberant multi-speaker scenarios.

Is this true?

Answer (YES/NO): NO